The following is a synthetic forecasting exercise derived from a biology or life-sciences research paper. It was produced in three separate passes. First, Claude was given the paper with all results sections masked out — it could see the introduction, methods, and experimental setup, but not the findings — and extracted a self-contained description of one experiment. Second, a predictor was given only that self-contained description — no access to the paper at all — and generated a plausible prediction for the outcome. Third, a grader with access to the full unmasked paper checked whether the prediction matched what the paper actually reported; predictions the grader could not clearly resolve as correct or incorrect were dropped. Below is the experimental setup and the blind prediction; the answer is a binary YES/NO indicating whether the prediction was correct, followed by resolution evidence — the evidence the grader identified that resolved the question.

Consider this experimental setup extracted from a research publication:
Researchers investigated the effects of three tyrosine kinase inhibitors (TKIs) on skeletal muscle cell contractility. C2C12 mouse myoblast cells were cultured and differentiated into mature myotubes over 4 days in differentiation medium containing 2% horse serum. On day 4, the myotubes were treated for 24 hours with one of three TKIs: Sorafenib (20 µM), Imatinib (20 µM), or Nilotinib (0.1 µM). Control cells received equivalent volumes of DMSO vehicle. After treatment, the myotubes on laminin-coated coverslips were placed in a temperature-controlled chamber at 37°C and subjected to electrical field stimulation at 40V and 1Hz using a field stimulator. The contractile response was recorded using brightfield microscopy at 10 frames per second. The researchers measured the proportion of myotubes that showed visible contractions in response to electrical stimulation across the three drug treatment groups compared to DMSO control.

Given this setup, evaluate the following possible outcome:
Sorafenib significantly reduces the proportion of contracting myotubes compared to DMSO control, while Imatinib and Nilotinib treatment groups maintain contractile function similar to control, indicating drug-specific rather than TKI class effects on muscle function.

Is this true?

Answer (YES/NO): YES